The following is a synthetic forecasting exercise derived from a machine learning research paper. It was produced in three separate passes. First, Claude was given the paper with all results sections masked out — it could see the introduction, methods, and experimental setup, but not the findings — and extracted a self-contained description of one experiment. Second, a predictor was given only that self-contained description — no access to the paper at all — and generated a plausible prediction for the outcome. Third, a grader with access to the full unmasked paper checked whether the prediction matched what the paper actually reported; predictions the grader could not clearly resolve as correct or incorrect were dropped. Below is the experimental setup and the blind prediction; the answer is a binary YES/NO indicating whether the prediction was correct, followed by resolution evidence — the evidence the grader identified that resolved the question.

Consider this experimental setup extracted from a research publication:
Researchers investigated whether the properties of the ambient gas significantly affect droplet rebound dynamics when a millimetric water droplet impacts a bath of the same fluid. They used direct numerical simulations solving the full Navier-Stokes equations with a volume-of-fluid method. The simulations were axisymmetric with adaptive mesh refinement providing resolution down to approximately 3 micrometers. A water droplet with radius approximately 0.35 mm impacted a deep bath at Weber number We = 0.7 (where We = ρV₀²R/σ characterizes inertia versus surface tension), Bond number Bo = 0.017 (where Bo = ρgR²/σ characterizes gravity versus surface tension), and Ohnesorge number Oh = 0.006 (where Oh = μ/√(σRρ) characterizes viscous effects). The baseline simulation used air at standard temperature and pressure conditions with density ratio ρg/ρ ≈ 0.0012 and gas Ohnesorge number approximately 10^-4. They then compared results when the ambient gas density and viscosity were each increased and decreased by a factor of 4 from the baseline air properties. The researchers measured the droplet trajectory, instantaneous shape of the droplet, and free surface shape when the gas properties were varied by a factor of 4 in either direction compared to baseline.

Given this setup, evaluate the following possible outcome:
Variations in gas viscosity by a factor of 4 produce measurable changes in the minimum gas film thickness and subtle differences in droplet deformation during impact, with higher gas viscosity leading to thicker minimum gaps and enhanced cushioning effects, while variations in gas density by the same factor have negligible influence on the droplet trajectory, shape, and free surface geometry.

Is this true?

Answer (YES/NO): NO